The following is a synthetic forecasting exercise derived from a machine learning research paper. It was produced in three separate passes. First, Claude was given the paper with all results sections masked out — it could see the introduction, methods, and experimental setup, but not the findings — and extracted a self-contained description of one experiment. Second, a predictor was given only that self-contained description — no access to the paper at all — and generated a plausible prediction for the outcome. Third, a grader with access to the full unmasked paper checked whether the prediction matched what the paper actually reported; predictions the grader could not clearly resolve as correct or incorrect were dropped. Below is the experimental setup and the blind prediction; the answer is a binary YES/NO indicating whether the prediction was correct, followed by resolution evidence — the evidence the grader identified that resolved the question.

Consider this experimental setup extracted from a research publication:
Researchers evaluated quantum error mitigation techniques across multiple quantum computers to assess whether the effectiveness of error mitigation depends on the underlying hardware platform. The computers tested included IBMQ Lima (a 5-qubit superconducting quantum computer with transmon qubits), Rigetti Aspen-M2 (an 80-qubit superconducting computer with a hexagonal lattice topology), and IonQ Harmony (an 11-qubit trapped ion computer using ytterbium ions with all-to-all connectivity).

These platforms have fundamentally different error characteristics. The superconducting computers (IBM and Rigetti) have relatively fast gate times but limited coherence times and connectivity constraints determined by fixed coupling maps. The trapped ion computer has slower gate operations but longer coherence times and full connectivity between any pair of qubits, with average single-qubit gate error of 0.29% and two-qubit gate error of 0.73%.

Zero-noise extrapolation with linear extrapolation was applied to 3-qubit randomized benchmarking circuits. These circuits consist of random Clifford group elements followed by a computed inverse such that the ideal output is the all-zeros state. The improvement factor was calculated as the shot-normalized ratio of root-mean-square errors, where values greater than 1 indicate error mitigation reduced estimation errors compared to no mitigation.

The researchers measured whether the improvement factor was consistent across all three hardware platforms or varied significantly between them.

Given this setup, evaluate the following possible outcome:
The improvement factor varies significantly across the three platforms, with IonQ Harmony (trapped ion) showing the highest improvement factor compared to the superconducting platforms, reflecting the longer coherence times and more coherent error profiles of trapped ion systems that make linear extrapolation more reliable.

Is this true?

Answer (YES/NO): NO